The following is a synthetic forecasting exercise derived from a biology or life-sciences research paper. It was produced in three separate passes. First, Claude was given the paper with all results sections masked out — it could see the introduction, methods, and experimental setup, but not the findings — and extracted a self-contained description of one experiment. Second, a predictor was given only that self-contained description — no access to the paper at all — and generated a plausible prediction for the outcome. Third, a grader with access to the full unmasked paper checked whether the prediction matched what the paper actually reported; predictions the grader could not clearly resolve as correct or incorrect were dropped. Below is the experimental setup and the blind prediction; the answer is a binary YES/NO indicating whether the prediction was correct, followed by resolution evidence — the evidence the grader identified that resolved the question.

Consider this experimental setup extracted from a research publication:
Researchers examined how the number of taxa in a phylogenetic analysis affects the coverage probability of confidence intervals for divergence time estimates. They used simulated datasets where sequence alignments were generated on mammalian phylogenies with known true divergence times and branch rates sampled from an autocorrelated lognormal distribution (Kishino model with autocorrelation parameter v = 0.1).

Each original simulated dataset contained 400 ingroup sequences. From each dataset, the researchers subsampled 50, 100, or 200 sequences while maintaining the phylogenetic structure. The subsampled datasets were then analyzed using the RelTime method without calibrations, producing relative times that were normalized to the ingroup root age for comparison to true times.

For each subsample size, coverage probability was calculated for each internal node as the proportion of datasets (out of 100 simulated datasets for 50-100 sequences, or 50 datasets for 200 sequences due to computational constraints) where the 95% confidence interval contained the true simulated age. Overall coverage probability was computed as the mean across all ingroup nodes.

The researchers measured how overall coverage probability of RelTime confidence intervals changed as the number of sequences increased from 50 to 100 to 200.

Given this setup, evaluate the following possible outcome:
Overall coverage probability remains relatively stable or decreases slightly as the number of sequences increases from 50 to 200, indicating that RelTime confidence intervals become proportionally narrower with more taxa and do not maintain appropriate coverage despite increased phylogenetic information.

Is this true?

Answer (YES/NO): NO